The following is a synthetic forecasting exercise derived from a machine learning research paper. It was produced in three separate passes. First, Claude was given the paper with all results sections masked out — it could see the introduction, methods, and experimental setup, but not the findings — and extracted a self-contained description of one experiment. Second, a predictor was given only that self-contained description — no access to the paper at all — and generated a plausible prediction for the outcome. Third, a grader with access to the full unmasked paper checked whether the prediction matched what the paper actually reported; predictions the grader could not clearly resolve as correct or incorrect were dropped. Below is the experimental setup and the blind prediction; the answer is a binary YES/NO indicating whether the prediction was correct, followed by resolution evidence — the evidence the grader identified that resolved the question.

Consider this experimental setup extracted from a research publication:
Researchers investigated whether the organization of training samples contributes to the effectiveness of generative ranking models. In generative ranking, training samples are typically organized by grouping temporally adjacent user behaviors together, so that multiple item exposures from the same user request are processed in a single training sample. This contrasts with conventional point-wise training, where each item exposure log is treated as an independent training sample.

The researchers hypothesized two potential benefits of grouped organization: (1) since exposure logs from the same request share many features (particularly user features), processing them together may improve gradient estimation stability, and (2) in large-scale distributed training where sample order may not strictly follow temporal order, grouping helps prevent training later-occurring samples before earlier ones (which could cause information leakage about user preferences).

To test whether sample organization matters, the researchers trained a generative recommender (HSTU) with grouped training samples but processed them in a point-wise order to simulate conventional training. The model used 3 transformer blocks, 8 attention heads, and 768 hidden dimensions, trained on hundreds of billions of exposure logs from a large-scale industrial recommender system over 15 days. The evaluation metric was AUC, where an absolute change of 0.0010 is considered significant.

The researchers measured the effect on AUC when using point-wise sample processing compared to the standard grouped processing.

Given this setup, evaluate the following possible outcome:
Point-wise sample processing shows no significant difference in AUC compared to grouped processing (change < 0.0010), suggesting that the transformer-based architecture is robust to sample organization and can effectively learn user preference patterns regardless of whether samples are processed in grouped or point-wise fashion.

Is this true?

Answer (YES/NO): YES